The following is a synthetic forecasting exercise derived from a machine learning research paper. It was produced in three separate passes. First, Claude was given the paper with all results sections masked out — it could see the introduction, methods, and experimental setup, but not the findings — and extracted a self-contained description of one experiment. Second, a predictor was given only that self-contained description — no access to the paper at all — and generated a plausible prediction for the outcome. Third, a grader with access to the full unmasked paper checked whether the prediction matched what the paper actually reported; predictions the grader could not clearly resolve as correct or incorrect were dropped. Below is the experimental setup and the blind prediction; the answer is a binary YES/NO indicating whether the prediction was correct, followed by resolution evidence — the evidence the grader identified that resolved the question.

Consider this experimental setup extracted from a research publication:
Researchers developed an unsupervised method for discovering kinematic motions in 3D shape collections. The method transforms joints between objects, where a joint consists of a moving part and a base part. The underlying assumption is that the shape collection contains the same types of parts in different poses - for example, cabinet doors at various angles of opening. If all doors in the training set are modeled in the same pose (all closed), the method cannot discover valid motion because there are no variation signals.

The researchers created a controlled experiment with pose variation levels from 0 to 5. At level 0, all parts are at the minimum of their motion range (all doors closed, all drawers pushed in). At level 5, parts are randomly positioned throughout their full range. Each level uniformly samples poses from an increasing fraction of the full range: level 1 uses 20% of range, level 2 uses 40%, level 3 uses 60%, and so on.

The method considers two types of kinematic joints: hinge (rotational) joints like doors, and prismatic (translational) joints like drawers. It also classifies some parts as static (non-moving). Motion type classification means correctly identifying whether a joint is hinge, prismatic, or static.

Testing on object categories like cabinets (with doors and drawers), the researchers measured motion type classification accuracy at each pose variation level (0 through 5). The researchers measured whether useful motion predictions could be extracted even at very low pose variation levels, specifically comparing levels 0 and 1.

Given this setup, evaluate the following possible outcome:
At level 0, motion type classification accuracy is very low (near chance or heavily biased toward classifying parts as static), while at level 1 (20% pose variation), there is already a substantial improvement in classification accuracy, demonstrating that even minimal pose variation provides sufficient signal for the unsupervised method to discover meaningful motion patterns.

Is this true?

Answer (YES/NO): YES